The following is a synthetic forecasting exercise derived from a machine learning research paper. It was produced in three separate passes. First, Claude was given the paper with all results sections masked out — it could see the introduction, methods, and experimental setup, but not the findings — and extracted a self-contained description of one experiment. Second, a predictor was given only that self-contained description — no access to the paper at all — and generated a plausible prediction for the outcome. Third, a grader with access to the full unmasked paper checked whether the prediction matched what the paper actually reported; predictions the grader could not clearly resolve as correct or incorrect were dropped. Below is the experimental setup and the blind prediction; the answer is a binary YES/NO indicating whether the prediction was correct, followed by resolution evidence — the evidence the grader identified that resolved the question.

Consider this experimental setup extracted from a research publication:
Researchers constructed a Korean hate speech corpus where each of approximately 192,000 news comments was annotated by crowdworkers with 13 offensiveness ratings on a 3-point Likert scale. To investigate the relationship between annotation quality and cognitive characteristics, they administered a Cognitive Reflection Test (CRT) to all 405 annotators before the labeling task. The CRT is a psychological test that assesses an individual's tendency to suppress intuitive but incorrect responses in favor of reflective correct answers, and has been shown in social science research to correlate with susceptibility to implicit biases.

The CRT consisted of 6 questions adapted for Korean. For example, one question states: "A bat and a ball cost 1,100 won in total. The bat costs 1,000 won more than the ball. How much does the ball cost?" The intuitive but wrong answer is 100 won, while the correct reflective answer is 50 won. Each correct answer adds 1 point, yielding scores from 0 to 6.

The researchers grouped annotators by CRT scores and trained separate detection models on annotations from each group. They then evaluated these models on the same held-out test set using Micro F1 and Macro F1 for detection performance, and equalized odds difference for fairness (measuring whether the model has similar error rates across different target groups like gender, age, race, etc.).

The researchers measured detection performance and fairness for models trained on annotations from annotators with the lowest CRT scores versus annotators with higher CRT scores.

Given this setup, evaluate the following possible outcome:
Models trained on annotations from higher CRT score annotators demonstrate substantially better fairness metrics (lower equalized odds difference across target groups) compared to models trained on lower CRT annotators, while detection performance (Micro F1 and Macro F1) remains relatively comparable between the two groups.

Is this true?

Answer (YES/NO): NO